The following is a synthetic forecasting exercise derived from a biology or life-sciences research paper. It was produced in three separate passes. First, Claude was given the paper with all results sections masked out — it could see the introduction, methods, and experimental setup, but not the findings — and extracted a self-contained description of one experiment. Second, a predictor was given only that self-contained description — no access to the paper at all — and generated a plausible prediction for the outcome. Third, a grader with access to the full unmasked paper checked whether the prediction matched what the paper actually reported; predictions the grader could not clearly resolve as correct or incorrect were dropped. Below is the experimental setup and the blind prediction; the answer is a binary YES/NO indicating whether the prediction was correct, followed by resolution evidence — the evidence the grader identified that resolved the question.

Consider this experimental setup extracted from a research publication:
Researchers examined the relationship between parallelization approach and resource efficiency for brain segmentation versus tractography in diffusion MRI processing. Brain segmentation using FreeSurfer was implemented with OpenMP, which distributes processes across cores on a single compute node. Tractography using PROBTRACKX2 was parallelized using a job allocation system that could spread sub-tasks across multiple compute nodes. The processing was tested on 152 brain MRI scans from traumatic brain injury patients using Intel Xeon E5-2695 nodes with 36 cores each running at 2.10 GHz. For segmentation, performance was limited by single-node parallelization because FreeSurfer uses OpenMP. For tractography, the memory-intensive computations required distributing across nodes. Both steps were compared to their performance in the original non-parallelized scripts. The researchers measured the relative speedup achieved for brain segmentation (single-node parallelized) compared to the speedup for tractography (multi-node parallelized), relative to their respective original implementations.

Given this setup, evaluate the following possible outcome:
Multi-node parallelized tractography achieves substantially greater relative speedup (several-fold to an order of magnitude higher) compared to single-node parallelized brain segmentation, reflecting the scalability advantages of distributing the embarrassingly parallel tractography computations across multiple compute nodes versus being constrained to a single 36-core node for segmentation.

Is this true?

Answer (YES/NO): YES